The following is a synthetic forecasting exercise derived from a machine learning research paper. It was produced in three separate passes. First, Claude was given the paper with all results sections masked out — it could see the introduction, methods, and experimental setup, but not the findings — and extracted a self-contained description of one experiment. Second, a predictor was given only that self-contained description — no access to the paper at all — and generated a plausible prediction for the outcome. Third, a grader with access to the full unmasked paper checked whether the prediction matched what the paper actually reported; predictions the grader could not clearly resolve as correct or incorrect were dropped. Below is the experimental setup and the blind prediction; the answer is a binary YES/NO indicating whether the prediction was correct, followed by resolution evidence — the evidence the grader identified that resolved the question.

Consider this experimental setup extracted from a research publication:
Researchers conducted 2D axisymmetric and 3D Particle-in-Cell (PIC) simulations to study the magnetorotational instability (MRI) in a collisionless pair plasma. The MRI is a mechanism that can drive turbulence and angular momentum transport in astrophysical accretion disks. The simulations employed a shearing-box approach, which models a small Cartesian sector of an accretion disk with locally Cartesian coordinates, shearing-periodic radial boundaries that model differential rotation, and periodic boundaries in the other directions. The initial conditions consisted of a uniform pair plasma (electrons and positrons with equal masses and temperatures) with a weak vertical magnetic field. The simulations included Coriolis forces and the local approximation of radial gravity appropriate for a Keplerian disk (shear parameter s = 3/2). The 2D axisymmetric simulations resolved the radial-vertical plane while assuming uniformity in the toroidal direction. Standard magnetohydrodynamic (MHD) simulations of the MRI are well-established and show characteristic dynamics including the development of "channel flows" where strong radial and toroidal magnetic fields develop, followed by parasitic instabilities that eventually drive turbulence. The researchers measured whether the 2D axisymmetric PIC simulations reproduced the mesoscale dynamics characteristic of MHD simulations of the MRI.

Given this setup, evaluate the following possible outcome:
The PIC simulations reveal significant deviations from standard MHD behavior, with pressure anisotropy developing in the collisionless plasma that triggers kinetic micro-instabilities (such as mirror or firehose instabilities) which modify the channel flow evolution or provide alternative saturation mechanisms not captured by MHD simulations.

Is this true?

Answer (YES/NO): YES